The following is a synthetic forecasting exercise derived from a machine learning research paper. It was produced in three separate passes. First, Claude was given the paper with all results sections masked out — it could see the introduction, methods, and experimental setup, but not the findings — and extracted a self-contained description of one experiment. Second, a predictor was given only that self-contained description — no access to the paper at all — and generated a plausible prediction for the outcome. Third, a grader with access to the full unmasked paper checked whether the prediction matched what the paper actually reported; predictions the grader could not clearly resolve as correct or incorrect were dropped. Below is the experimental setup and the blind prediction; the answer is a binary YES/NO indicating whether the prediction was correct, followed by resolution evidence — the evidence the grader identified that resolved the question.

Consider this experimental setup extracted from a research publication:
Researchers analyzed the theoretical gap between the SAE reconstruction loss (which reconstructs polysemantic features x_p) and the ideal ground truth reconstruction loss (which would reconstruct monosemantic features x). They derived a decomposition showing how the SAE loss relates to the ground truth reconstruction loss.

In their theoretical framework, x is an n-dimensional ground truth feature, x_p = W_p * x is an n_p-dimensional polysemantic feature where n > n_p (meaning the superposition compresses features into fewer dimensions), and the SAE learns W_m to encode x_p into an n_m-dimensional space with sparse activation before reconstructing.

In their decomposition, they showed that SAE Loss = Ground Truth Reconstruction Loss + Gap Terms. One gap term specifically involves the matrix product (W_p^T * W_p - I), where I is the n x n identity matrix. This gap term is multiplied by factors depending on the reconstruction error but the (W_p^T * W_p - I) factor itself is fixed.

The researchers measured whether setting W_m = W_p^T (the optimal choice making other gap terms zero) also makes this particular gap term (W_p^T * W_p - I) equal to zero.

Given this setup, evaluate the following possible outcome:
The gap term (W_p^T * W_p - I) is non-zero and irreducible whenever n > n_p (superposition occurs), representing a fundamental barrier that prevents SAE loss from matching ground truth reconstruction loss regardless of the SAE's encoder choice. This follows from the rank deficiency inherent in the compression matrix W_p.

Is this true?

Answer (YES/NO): NO